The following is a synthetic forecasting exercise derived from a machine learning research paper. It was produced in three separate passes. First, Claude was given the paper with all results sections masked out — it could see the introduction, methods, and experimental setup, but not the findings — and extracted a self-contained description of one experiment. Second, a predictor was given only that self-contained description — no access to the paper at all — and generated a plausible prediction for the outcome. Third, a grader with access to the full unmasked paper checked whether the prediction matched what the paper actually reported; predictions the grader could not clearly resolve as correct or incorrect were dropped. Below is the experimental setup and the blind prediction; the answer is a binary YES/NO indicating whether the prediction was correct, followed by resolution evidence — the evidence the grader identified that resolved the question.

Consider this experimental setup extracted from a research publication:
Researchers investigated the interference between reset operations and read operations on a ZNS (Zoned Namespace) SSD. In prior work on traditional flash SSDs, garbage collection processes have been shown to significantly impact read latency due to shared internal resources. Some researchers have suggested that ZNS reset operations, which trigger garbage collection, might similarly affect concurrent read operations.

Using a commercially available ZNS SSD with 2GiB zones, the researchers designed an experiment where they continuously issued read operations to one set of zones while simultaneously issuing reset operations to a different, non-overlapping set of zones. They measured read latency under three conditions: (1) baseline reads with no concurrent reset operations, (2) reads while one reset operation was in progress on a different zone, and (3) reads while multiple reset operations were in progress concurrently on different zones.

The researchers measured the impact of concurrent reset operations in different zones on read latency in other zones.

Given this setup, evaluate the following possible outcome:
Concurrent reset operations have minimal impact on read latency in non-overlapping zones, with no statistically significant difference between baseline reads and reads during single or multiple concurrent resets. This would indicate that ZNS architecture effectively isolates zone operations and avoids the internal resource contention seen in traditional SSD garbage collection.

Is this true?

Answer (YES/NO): YES